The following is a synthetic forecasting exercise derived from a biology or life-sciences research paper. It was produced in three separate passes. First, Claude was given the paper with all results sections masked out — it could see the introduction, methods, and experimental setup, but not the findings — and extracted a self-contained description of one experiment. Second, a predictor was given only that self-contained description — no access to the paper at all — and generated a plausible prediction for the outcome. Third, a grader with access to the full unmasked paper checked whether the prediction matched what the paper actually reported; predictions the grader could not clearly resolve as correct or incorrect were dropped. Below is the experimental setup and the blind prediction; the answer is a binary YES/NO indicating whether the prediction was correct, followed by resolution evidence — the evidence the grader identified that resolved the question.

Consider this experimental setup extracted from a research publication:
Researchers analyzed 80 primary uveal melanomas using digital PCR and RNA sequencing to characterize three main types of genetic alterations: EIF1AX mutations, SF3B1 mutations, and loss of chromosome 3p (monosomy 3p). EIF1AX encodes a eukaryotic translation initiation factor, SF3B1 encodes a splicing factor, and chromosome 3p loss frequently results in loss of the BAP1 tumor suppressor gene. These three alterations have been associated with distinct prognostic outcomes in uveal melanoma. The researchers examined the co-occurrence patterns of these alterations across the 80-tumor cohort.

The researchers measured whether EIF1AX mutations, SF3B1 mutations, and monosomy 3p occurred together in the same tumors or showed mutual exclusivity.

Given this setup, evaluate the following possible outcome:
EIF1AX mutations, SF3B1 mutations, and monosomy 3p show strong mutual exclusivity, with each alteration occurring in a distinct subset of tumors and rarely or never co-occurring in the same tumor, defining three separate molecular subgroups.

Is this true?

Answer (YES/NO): YES